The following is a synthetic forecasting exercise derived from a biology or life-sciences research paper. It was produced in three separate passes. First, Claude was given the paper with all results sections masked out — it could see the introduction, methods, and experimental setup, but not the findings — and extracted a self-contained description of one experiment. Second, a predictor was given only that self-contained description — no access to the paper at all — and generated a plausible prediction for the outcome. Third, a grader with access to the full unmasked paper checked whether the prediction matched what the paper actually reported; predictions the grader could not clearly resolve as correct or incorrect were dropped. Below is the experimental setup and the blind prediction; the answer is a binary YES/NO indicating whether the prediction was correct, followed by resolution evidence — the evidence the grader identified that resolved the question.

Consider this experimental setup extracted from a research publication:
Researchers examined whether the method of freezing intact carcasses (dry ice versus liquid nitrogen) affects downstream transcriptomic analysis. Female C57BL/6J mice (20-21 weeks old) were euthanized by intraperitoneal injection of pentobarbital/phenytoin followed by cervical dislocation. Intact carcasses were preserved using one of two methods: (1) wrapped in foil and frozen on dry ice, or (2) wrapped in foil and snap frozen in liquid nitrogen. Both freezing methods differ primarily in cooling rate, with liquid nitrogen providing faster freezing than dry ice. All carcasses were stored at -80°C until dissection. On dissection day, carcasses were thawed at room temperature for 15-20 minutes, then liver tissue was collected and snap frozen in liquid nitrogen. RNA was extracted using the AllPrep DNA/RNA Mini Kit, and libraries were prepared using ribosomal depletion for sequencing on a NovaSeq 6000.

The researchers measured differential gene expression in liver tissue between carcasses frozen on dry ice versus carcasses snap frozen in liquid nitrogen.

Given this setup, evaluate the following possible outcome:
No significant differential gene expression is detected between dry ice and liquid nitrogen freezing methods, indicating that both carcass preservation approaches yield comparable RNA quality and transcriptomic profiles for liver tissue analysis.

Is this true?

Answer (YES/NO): NO